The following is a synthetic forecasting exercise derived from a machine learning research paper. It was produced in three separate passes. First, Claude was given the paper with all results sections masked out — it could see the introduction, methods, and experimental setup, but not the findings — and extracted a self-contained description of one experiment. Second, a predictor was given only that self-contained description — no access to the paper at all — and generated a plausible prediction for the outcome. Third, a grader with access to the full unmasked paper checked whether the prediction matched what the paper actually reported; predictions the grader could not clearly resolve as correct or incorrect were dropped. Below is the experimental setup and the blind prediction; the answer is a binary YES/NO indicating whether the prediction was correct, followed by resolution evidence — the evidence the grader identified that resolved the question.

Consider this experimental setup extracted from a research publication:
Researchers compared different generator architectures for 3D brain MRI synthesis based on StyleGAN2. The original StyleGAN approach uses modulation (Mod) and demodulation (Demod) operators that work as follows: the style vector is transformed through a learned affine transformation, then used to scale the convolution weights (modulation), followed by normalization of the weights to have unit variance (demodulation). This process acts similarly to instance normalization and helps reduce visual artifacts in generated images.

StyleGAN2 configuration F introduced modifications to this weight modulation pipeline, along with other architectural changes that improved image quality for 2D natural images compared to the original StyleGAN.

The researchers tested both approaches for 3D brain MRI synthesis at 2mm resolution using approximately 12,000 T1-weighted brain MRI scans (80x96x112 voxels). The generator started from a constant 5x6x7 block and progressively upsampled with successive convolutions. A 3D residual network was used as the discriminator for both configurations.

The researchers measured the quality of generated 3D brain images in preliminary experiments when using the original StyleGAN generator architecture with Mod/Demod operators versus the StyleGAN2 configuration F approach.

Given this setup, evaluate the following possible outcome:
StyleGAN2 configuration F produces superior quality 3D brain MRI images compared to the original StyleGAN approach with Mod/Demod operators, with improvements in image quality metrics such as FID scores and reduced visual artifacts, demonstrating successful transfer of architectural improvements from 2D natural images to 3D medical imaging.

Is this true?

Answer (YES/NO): NO